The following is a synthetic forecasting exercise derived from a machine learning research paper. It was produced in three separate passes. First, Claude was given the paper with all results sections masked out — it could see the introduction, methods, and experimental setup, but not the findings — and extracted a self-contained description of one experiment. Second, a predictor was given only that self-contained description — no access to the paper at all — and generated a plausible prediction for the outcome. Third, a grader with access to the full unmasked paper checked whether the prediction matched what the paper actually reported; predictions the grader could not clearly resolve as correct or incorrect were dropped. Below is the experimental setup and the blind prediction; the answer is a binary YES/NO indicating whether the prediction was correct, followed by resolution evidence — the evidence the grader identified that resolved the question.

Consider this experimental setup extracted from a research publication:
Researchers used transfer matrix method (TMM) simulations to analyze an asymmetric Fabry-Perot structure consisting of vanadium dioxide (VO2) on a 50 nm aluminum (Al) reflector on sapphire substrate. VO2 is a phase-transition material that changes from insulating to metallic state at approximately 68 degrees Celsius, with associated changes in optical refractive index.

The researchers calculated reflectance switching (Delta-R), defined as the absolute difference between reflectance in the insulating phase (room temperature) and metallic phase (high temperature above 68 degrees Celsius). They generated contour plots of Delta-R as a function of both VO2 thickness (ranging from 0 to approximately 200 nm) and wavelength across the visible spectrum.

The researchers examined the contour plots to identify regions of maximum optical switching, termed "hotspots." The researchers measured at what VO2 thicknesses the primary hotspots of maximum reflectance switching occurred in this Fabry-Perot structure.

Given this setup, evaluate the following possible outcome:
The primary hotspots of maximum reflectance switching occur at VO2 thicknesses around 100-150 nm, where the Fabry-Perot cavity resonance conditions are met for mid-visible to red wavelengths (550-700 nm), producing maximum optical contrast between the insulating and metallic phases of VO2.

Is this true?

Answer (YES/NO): NO